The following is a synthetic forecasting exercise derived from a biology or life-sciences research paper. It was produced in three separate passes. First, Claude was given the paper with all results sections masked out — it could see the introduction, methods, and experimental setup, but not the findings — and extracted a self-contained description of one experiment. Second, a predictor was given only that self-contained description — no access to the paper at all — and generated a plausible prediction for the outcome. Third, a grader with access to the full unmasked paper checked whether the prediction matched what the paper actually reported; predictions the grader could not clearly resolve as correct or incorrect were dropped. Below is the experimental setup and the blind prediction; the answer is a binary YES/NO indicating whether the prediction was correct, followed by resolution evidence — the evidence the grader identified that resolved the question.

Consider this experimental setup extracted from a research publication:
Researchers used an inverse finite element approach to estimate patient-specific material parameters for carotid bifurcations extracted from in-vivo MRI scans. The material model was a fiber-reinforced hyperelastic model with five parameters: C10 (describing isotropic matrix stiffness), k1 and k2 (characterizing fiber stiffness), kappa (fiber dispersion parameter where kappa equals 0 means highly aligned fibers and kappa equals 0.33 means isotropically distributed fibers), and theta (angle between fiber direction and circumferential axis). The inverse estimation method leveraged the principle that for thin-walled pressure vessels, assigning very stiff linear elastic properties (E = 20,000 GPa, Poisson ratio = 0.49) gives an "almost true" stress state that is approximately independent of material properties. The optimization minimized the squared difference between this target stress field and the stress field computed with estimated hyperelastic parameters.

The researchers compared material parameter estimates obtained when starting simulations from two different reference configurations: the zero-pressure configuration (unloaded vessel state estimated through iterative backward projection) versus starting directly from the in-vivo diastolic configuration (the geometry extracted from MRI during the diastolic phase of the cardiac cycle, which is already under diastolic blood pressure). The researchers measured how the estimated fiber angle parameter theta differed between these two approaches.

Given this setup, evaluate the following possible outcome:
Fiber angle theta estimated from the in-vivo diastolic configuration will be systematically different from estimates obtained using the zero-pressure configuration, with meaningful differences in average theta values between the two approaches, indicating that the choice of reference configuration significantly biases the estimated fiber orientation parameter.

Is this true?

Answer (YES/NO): NO